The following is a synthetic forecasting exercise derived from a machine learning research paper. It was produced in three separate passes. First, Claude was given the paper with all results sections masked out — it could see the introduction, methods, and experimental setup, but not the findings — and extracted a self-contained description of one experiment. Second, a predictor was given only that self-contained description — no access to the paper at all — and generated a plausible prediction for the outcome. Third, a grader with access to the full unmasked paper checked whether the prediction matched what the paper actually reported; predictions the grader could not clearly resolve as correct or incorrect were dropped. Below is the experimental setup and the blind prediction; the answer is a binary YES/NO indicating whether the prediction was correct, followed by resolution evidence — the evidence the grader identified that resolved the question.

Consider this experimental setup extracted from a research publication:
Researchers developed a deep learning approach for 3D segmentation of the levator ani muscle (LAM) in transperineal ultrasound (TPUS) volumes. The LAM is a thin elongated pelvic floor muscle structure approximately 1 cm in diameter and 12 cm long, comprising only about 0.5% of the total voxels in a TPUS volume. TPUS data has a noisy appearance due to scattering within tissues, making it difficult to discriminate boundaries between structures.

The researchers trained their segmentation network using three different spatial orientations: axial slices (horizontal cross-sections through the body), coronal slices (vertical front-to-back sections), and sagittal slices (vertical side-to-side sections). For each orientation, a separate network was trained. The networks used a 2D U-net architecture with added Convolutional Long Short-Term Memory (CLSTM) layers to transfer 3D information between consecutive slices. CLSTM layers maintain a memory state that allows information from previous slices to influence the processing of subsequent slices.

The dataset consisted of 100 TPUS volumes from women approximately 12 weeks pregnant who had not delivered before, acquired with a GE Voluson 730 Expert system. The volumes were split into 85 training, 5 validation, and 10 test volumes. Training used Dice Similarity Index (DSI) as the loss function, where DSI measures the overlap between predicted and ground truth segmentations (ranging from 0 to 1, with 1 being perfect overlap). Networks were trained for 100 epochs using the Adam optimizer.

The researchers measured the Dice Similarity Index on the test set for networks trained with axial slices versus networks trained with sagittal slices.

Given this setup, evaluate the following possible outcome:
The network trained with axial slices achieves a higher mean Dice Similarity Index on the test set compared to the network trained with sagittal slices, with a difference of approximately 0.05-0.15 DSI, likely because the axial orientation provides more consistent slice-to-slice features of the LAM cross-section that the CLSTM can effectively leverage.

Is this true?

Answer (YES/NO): NO